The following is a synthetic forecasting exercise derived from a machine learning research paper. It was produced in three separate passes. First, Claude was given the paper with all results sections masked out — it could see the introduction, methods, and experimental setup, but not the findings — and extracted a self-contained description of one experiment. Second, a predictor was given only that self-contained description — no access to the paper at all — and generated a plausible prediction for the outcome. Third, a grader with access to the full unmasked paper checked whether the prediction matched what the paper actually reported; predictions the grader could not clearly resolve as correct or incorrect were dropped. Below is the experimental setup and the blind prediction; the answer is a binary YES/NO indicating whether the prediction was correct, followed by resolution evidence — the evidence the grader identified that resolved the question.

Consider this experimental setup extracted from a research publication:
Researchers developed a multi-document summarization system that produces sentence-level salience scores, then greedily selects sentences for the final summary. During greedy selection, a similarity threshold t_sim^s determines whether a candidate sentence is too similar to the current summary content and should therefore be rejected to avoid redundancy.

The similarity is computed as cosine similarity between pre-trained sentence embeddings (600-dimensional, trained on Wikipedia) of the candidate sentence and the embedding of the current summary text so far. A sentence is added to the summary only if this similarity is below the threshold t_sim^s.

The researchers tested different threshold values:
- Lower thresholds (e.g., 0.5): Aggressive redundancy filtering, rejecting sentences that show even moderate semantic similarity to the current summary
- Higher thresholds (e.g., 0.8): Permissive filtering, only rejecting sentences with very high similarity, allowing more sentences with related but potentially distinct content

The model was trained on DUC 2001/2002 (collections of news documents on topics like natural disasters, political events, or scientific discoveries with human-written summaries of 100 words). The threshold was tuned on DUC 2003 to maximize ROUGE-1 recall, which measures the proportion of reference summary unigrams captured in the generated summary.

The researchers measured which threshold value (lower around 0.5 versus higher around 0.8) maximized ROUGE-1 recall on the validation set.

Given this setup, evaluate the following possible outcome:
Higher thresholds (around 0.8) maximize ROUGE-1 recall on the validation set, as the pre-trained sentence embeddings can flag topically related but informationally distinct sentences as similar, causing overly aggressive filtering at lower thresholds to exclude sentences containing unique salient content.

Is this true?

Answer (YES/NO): YES